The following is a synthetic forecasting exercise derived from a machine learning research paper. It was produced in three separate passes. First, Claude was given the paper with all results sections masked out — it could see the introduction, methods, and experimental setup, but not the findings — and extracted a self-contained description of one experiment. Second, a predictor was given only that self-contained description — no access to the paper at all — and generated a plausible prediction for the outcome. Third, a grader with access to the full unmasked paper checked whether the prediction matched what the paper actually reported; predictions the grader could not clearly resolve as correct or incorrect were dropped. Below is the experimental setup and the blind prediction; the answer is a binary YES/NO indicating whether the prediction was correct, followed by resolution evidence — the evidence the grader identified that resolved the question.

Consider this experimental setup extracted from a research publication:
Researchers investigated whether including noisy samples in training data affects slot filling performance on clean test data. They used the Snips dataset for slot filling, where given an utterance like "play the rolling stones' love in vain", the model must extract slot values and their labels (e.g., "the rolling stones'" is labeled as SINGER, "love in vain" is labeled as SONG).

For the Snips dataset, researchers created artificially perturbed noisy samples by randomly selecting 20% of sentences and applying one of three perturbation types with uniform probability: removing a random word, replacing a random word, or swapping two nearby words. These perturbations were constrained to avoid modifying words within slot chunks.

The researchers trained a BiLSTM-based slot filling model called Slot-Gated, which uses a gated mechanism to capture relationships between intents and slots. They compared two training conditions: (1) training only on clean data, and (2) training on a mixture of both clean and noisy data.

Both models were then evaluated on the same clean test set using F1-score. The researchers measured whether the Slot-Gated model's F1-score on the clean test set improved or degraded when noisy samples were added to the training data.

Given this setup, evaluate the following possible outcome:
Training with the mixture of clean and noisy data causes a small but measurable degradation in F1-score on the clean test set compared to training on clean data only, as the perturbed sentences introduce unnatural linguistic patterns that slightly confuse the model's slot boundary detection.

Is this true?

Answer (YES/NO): NO